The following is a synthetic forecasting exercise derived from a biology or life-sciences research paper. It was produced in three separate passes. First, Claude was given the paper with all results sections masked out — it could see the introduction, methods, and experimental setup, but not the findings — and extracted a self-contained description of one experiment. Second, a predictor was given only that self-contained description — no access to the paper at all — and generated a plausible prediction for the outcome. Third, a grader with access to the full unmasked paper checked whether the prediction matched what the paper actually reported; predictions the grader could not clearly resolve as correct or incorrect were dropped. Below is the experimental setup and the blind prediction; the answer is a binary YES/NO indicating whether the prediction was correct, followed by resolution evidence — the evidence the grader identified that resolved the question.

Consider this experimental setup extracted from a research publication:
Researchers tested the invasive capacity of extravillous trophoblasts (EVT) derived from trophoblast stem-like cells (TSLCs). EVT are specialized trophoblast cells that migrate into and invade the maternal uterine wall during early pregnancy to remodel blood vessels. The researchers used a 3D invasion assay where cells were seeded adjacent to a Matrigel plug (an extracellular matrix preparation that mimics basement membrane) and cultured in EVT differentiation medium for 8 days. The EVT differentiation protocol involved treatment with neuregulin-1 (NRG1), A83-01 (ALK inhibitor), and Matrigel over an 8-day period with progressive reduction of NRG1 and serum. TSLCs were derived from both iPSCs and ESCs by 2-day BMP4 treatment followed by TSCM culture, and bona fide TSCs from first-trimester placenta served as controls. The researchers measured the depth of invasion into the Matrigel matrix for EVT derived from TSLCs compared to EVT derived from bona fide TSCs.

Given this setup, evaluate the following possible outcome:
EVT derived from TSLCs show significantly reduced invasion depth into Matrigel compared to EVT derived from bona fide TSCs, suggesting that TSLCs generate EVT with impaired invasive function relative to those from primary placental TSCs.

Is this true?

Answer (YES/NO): NO